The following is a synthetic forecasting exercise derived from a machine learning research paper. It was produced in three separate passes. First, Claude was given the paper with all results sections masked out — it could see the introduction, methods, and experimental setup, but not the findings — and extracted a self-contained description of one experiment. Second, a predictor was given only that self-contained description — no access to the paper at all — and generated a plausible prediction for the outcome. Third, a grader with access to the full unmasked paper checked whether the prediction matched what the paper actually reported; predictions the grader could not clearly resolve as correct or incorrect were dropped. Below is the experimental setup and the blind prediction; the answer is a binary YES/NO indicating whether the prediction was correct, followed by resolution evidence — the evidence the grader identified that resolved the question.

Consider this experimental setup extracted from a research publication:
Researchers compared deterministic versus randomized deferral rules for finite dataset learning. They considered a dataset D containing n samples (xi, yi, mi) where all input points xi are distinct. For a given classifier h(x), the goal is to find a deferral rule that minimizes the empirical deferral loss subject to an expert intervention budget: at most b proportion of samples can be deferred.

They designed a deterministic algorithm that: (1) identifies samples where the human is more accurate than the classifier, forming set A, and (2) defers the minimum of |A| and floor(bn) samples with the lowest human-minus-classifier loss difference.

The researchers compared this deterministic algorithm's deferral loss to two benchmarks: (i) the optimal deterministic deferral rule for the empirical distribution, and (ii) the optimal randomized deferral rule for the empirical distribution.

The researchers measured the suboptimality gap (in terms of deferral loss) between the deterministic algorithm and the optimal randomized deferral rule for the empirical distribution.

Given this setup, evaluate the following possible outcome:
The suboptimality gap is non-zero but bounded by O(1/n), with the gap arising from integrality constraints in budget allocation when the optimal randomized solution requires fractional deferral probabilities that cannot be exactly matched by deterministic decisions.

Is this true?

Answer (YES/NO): NO